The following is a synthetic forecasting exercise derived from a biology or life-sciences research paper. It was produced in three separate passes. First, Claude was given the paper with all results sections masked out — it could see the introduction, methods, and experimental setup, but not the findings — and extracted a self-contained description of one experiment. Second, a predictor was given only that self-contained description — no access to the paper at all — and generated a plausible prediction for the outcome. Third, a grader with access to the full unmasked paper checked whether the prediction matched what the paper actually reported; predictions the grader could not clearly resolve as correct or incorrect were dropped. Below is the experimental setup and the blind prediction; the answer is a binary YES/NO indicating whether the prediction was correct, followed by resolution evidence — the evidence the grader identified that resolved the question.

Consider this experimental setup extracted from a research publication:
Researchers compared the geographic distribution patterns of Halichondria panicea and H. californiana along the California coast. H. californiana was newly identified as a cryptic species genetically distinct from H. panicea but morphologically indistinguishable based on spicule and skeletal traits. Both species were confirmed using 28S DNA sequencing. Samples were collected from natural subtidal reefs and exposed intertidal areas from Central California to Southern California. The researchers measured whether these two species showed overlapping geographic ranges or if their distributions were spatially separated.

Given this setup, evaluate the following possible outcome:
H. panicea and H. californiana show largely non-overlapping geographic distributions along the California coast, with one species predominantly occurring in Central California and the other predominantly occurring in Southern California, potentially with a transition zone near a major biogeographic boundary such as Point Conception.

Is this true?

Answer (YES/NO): YES